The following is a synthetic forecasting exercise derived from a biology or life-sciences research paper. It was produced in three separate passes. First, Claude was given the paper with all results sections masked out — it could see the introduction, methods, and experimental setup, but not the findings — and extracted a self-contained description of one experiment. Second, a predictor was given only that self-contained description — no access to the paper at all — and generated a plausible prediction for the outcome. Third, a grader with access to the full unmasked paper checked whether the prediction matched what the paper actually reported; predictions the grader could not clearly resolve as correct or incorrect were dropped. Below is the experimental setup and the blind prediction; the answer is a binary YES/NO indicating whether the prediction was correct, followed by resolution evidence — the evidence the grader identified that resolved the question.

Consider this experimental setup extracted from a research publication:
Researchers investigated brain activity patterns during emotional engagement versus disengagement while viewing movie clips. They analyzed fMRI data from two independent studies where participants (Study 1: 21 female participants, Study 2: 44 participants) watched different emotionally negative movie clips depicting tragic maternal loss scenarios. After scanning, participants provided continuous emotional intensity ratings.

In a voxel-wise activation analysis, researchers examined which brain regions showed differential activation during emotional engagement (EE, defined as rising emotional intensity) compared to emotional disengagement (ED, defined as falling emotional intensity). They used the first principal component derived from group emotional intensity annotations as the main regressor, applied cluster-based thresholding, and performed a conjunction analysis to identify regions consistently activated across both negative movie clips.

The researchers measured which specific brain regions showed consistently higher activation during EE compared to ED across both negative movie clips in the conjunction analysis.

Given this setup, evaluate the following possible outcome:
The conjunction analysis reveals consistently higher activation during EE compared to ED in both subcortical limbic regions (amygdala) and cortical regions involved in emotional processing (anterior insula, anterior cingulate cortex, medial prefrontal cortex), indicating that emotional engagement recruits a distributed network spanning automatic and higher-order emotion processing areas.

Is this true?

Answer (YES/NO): NO